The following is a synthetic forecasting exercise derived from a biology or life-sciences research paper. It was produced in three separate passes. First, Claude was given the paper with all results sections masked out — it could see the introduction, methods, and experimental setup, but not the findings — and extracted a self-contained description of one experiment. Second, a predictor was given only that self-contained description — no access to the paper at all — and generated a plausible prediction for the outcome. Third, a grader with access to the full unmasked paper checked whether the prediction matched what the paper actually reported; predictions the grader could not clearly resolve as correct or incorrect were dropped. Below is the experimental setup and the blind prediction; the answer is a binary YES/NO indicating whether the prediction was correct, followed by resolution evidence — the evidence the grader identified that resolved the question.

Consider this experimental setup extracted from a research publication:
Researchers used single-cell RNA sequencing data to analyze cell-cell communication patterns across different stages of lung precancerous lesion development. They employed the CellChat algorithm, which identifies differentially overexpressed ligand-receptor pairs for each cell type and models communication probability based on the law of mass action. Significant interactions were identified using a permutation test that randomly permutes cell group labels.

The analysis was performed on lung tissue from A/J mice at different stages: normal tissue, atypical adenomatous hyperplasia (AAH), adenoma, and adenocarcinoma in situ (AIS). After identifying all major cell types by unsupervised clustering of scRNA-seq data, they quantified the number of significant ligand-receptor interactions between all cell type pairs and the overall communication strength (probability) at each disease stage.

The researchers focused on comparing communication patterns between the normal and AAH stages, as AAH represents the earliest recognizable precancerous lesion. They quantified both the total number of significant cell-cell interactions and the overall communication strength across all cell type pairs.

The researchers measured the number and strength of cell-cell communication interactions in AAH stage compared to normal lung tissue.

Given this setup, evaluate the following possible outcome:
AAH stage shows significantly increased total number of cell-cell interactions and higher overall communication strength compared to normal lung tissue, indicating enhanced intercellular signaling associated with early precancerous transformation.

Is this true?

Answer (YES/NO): YES